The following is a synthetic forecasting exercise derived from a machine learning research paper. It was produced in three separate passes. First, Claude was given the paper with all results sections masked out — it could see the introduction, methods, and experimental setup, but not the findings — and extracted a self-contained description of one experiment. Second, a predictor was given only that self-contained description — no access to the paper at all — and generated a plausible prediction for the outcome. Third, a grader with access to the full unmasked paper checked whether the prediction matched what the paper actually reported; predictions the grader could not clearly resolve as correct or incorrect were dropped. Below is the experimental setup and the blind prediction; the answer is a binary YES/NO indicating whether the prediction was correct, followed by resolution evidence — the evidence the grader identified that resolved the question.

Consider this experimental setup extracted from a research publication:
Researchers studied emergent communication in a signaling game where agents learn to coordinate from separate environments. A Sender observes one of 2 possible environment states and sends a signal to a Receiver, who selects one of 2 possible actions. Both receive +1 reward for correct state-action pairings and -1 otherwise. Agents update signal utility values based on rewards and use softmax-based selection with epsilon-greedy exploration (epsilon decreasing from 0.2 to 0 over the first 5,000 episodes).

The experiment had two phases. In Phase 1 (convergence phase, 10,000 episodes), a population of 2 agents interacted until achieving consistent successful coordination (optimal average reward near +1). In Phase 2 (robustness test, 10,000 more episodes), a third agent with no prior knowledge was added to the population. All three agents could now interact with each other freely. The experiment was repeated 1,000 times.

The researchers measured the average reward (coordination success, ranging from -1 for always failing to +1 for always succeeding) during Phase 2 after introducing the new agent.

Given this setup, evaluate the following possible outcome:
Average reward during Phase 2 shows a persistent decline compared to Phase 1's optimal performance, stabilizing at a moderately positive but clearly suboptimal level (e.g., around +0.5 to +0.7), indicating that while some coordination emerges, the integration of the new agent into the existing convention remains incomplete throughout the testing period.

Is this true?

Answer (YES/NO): NO